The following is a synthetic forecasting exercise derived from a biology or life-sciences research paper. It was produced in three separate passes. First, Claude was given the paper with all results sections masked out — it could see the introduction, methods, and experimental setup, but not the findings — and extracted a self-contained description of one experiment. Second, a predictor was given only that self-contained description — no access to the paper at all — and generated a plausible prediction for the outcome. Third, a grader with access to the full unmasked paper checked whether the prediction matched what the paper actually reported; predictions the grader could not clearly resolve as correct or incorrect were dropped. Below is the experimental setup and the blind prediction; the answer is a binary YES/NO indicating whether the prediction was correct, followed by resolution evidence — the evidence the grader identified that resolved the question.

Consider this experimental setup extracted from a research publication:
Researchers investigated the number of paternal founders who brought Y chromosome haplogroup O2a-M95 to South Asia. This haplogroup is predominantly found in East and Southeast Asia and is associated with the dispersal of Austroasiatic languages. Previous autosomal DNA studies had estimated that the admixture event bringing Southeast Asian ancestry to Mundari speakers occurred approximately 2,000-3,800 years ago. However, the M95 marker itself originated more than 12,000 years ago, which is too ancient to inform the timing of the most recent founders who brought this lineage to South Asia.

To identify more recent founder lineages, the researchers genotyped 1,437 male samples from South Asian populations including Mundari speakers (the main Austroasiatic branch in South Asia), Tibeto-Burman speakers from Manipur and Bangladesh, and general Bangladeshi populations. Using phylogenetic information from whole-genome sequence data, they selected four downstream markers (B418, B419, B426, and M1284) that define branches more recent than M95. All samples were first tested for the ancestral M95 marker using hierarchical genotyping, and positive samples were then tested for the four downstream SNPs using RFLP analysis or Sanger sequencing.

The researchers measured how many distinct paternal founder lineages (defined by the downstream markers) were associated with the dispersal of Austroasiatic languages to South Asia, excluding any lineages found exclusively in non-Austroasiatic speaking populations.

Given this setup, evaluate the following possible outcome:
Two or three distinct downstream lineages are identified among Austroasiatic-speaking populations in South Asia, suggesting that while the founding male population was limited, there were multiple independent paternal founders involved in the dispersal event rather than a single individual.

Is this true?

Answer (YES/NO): YES